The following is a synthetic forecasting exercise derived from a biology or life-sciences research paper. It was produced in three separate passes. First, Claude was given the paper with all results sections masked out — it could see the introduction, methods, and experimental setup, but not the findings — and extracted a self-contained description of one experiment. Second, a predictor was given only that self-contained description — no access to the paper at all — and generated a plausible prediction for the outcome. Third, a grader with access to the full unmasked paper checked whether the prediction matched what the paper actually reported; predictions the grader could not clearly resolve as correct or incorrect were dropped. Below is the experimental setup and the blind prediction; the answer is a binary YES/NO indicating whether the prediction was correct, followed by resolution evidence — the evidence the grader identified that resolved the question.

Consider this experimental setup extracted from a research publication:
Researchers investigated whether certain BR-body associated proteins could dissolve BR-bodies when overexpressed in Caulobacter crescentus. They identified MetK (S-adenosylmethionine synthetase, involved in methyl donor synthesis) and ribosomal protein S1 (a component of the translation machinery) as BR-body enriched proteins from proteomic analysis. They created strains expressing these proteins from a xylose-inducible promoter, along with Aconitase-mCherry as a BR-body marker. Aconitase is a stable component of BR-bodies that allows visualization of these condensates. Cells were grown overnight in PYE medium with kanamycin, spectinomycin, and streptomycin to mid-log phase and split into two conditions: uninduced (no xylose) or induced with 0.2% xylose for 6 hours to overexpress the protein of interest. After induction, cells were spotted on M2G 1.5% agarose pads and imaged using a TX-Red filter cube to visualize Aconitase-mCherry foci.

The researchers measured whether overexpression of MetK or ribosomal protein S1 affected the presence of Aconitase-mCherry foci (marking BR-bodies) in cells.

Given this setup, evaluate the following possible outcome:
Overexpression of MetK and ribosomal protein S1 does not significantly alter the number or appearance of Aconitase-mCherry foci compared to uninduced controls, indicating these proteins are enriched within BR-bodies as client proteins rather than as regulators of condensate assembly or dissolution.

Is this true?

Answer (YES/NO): NO